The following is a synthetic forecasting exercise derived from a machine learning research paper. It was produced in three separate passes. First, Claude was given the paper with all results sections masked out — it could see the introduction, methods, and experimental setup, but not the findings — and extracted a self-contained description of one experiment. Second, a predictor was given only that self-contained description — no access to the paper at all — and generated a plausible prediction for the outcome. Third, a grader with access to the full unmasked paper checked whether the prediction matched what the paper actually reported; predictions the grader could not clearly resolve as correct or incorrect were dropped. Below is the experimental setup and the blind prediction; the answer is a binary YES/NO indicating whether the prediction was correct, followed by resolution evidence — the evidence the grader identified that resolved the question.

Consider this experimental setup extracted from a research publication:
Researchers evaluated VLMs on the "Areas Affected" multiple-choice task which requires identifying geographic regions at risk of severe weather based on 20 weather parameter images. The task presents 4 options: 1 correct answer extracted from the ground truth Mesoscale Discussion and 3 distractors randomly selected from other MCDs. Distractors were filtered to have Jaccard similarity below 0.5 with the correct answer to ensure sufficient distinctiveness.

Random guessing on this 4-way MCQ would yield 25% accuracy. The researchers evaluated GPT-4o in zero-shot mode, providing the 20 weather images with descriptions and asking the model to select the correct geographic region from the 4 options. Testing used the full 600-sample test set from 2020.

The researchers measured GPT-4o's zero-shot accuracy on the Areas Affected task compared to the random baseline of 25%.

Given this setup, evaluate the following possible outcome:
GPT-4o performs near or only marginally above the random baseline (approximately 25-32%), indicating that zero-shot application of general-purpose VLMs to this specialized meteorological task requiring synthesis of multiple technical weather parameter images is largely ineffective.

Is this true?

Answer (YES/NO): NO